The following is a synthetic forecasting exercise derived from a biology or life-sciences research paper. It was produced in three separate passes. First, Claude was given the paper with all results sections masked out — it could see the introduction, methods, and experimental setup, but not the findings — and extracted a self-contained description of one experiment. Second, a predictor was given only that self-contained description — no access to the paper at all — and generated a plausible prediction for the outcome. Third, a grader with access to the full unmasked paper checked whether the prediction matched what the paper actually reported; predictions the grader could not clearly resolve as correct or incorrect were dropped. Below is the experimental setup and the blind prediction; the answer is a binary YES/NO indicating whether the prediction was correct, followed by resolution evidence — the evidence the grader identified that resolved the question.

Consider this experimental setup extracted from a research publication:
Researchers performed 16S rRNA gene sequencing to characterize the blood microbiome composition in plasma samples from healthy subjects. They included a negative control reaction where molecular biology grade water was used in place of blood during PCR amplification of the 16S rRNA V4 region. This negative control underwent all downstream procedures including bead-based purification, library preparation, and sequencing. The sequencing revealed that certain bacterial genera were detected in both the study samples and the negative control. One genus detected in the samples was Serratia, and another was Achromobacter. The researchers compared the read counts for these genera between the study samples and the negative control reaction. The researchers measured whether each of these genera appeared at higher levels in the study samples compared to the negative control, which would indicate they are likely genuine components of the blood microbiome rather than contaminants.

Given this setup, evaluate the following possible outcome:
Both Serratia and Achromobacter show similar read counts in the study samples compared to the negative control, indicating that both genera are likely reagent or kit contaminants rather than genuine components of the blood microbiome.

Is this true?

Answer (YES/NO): NO